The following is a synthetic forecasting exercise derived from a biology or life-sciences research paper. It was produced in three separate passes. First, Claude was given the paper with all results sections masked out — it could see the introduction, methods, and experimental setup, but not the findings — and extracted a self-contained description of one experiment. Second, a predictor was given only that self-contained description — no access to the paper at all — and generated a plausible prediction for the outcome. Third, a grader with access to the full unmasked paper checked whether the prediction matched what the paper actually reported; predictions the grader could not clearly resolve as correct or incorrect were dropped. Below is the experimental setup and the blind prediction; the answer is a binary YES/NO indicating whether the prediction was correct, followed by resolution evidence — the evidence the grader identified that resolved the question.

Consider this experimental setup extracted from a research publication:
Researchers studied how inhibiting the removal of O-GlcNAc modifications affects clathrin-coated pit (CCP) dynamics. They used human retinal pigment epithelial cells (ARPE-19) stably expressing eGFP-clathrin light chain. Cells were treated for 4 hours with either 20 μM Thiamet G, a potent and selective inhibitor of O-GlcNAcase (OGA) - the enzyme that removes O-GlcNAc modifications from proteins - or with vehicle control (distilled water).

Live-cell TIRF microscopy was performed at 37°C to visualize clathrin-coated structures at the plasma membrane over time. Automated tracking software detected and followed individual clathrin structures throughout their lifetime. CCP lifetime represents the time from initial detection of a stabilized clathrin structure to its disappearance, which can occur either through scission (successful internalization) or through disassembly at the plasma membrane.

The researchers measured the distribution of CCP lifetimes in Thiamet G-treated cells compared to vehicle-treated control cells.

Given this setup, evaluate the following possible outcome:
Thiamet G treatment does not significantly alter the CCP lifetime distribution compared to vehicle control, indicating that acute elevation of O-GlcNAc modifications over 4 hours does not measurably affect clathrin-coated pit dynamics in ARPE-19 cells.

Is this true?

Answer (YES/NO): NO